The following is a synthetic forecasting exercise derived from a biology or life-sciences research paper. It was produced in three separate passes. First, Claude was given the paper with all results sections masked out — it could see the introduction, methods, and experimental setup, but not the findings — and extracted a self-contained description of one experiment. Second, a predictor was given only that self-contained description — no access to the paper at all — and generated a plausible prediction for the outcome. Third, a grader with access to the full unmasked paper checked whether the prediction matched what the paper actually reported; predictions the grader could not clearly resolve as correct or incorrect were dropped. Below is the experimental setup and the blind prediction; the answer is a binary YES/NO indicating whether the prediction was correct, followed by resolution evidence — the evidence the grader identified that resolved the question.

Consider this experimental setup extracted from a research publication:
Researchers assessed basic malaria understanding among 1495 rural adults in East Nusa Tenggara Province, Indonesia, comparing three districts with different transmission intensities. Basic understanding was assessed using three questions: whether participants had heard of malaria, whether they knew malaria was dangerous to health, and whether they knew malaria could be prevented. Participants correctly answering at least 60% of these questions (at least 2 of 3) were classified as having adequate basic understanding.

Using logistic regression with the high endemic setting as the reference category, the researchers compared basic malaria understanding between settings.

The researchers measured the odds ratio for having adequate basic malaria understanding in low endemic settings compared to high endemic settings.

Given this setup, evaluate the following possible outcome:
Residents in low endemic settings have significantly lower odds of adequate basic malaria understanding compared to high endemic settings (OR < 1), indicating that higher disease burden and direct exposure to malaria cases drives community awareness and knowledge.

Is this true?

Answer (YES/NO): YES